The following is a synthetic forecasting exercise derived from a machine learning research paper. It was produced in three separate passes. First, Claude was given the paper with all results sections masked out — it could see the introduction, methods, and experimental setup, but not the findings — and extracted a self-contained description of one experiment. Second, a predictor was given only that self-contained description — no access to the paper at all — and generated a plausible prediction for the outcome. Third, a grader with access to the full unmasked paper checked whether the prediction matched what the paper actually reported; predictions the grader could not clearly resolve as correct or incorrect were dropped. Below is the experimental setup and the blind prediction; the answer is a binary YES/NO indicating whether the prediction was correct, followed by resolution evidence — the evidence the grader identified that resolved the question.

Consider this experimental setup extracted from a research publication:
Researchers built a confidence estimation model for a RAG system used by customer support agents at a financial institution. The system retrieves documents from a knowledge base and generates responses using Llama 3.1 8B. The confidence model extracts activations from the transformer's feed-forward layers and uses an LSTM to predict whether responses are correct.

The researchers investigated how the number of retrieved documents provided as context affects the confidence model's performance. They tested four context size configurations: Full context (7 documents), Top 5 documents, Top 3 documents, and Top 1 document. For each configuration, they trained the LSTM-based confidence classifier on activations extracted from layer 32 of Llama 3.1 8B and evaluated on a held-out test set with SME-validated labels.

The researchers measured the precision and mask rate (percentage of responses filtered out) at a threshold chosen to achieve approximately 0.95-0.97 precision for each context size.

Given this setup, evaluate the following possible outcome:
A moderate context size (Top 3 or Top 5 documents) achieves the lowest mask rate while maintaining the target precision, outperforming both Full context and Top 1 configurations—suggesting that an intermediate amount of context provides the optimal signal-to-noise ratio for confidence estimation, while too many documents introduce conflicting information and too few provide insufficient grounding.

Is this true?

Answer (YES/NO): NO